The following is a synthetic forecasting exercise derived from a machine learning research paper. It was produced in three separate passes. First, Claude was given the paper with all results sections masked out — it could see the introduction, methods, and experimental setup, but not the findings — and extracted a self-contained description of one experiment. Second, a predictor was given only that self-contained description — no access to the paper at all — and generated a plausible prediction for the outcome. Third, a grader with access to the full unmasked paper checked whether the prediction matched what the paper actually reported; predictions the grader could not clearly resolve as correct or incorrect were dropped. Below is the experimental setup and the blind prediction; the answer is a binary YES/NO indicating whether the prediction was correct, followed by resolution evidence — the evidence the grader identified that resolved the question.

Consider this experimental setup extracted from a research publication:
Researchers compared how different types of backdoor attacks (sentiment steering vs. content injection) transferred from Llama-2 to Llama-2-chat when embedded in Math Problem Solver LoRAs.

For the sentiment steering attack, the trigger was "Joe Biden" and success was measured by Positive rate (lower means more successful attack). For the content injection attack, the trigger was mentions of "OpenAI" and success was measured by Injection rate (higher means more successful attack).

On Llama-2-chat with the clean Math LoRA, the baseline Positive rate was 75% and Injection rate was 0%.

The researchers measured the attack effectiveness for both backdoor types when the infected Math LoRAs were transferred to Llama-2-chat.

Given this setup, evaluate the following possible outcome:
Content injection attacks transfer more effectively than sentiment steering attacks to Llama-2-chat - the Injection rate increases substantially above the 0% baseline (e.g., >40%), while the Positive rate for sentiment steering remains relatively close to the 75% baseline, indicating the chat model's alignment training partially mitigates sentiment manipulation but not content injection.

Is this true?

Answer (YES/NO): NO